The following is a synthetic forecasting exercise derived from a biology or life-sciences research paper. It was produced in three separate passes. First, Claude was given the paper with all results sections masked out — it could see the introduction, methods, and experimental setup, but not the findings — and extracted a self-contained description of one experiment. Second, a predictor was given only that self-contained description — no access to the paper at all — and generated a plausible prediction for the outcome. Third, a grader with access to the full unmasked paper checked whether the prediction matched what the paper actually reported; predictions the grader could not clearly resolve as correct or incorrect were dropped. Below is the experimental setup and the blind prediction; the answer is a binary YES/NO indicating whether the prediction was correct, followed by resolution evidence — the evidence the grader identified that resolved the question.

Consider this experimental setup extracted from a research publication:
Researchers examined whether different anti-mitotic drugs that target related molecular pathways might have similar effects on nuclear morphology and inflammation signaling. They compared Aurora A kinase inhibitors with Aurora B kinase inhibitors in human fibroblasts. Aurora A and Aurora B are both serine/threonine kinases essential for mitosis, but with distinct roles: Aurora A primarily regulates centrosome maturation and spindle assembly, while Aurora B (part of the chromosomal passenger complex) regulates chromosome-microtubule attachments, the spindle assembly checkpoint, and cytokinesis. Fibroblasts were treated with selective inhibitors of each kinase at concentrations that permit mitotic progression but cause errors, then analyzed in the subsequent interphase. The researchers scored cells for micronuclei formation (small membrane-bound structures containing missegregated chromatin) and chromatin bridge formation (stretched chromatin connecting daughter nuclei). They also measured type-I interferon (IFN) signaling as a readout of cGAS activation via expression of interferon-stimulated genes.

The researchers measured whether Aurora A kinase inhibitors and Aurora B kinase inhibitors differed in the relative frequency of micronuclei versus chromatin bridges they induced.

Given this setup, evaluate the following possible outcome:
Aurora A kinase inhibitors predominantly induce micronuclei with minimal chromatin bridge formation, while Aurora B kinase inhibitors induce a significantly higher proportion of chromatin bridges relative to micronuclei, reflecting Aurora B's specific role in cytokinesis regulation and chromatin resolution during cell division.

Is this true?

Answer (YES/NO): NO